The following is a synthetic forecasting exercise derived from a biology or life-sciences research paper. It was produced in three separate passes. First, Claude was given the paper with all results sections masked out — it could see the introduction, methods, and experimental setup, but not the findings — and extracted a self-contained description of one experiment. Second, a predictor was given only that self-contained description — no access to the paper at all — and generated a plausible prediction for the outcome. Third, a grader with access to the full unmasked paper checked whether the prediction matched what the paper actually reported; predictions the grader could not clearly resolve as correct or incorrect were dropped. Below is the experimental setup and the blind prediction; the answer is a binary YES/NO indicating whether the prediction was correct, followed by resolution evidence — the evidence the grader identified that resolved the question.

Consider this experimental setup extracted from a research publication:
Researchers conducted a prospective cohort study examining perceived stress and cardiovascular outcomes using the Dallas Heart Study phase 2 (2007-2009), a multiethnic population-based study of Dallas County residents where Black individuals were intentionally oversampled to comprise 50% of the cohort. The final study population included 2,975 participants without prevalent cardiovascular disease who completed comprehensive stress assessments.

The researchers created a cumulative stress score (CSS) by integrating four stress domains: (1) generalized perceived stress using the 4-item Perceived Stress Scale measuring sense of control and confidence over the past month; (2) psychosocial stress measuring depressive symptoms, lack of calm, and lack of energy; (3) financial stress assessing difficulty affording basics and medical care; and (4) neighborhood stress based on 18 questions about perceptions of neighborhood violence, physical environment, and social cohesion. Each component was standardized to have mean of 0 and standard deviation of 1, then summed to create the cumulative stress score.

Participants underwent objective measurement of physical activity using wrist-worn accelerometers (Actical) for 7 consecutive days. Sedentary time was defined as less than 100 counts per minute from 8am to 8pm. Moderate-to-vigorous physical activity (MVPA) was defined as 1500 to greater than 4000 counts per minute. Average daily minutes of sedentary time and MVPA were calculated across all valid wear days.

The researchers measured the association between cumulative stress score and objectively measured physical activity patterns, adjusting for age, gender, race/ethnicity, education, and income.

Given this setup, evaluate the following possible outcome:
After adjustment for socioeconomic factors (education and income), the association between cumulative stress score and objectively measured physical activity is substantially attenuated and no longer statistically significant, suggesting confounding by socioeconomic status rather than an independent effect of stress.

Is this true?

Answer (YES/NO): NO